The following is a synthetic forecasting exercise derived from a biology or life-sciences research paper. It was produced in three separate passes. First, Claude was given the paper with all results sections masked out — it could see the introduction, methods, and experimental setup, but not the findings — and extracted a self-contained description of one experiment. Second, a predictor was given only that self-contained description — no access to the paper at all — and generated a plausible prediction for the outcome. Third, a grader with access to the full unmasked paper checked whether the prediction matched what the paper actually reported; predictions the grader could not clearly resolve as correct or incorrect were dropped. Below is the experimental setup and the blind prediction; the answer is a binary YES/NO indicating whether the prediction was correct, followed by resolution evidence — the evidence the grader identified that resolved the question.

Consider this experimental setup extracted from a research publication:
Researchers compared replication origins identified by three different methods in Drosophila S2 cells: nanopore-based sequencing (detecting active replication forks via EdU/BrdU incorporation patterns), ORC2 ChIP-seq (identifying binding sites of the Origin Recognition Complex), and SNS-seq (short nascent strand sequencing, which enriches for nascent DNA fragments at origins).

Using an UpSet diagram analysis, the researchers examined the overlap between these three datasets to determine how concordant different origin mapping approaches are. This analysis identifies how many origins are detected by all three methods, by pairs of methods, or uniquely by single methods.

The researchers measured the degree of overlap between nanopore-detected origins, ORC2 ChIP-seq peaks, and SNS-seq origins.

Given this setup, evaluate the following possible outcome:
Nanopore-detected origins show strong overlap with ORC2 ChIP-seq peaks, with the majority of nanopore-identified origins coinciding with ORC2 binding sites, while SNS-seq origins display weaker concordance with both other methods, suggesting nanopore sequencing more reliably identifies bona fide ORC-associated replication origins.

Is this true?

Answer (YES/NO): NO